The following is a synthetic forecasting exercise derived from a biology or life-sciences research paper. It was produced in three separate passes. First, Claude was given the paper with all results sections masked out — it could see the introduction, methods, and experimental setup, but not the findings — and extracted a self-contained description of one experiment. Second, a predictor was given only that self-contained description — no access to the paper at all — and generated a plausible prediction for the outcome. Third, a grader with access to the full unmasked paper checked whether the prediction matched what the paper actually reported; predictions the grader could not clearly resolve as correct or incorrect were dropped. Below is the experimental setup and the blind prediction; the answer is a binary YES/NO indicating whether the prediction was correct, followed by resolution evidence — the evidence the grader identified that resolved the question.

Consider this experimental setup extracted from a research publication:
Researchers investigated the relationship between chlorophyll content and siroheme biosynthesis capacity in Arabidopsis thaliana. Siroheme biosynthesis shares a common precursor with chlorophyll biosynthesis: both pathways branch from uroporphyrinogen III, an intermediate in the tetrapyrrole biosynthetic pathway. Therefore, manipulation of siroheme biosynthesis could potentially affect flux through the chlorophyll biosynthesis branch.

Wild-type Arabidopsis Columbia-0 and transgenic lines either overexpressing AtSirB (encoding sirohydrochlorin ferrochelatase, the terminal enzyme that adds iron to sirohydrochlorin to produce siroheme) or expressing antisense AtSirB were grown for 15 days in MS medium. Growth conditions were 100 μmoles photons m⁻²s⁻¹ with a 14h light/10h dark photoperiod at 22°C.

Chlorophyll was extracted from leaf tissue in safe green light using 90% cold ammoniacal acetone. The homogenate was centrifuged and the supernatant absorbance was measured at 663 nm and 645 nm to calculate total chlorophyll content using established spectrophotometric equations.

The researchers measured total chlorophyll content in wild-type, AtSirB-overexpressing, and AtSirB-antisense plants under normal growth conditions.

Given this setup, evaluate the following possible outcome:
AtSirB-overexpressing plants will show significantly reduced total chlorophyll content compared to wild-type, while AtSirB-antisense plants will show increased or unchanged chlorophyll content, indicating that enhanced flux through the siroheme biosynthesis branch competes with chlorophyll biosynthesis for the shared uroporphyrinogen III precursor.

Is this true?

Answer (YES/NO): NO